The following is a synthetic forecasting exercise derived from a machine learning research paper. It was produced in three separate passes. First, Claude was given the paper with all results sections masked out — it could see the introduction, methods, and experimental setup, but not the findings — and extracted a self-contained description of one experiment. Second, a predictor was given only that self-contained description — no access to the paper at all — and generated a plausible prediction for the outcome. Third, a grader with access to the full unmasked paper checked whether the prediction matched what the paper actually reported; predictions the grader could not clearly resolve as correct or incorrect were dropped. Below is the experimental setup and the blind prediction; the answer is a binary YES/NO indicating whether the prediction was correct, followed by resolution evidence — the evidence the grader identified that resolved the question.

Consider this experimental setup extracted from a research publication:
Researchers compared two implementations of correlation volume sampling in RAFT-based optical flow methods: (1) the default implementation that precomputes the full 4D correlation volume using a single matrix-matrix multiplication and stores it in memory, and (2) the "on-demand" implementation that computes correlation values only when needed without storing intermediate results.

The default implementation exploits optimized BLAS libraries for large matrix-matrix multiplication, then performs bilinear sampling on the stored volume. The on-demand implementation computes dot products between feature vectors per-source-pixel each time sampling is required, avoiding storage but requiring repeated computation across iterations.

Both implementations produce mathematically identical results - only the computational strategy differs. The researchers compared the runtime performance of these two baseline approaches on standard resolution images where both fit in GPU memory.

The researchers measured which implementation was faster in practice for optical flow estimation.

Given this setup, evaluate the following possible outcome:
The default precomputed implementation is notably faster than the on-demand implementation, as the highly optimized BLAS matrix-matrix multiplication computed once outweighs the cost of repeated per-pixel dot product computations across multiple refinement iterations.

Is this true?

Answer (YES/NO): YES